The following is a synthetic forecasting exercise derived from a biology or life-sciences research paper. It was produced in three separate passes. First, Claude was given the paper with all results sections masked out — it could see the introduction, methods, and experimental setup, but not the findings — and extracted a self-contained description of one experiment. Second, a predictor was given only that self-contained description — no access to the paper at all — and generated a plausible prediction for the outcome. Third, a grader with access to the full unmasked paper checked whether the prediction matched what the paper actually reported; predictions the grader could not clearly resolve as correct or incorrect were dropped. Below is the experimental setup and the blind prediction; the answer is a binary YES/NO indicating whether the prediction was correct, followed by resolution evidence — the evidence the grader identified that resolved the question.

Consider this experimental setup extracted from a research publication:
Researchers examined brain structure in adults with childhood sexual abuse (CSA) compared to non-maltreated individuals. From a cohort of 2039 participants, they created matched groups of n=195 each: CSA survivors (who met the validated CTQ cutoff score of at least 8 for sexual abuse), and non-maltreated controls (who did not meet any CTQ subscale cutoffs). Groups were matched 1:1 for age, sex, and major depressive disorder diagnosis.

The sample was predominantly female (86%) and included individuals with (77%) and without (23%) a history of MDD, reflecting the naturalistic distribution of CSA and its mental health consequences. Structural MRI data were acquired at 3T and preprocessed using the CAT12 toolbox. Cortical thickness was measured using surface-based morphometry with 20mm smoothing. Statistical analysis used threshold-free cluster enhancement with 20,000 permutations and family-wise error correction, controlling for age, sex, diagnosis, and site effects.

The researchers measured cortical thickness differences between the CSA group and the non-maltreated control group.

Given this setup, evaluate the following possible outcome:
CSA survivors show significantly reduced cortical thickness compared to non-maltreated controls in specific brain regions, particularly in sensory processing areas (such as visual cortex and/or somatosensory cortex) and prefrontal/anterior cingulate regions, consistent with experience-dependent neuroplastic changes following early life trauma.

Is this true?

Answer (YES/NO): NO